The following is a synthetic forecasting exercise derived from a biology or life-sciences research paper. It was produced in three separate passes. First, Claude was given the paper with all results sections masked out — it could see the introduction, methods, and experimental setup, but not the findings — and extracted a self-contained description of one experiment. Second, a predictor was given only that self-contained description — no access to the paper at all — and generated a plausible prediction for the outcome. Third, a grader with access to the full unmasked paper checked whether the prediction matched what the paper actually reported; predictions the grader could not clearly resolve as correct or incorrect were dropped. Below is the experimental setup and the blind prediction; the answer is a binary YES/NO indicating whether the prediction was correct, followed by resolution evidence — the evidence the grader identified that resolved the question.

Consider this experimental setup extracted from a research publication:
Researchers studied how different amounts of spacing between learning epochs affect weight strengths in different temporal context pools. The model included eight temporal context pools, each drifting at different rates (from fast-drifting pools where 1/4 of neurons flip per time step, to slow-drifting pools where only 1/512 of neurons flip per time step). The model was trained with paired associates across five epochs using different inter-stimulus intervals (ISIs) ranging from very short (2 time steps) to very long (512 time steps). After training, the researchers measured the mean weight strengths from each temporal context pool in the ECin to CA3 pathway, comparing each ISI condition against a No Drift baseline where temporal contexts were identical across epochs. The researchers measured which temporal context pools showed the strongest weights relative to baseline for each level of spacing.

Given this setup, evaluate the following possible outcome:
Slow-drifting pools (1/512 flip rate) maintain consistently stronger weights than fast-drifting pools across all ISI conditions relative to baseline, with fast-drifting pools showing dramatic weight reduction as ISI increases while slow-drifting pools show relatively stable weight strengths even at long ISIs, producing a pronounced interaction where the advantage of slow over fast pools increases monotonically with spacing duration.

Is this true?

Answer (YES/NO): NO